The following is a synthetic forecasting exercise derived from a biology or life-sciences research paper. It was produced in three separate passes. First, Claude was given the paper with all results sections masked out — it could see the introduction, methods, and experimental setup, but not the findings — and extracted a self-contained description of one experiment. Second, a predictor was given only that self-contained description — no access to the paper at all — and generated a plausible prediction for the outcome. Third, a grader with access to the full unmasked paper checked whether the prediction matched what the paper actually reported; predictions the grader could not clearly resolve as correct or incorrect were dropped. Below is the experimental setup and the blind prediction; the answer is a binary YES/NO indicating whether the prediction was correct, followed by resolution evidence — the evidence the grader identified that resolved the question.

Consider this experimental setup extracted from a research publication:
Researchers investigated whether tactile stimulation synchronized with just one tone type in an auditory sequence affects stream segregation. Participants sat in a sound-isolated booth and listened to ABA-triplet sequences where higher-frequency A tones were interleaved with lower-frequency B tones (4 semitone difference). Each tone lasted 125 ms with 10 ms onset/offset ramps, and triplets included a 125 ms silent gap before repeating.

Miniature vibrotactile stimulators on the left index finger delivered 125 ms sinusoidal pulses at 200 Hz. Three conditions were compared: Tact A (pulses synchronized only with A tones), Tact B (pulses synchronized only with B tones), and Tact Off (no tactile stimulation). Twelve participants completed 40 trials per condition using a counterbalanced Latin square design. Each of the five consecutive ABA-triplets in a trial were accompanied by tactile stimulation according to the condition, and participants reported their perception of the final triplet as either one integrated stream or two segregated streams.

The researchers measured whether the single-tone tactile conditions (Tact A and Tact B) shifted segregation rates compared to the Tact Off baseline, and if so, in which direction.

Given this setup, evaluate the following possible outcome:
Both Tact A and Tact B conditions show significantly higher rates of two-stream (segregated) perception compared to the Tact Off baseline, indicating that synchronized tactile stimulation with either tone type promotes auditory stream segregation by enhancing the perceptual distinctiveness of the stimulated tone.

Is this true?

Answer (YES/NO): YES